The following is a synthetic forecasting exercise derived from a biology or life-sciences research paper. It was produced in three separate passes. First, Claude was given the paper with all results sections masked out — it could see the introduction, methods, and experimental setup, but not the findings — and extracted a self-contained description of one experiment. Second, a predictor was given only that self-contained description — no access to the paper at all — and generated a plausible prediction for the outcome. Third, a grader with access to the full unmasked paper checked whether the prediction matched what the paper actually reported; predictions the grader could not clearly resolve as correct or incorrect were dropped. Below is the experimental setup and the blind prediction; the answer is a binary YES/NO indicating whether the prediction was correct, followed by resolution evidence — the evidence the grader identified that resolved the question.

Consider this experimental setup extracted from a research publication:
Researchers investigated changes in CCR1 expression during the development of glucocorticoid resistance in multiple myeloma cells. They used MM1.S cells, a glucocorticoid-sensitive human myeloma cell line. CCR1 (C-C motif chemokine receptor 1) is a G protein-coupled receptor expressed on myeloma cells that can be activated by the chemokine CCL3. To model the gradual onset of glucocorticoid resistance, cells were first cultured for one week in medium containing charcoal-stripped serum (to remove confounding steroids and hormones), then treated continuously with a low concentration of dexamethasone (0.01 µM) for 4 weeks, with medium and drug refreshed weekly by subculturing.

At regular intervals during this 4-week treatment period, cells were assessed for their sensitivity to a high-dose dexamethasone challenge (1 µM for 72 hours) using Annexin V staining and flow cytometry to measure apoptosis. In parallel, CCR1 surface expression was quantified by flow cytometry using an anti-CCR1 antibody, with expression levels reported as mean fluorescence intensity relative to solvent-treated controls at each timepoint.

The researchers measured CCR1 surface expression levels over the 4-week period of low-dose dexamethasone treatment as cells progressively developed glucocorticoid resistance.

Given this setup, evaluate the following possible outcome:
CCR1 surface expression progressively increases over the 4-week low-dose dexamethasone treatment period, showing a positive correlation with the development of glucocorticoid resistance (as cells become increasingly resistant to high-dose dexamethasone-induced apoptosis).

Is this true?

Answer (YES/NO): NO